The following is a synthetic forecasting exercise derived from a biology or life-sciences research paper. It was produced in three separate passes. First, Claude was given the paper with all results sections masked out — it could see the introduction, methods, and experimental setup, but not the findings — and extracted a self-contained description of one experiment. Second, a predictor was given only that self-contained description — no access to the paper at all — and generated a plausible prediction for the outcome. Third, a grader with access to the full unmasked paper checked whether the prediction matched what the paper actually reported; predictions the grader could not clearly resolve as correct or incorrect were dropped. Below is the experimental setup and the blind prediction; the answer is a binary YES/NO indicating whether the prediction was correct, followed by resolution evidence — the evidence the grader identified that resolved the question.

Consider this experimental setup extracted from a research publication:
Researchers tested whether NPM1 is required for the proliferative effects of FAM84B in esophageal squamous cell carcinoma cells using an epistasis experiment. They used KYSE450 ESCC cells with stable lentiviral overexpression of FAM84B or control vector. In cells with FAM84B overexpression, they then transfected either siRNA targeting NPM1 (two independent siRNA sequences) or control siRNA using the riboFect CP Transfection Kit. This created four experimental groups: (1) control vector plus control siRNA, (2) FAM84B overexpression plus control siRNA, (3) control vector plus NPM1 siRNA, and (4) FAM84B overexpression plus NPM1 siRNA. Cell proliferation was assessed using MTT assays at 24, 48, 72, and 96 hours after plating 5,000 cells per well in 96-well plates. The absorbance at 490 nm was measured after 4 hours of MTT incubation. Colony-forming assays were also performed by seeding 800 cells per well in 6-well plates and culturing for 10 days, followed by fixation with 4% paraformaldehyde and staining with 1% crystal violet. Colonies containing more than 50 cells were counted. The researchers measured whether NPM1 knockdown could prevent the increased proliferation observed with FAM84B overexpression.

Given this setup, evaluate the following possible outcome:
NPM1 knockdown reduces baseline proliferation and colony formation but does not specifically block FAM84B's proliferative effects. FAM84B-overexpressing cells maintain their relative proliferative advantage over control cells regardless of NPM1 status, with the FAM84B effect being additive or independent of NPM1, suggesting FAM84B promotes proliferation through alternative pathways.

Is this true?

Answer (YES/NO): NO